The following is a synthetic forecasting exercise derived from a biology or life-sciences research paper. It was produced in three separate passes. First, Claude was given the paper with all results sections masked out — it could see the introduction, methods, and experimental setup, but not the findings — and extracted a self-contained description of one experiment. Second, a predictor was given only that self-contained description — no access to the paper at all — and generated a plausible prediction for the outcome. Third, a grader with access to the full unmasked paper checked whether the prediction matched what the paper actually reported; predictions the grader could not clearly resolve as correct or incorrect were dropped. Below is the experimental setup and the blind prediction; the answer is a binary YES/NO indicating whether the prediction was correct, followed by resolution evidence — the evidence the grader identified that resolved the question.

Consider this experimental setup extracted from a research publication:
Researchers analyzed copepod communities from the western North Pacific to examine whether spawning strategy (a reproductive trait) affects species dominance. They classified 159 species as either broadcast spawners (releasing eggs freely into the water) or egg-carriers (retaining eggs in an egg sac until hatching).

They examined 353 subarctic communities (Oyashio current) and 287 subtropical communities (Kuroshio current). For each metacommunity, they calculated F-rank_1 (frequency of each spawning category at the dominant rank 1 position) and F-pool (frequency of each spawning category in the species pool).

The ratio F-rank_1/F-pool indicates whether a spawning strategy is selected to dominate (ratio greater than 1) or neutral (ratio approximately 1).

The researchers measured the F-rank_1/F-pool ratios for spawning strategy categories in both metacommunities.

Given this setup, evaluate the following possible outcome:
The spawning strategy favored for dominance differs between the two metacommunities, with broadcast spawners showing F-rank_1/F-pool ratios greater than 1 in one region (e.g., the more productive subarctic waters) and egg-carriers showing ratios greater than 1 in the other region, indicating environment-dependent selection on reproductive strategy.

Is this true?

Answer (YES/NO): YES